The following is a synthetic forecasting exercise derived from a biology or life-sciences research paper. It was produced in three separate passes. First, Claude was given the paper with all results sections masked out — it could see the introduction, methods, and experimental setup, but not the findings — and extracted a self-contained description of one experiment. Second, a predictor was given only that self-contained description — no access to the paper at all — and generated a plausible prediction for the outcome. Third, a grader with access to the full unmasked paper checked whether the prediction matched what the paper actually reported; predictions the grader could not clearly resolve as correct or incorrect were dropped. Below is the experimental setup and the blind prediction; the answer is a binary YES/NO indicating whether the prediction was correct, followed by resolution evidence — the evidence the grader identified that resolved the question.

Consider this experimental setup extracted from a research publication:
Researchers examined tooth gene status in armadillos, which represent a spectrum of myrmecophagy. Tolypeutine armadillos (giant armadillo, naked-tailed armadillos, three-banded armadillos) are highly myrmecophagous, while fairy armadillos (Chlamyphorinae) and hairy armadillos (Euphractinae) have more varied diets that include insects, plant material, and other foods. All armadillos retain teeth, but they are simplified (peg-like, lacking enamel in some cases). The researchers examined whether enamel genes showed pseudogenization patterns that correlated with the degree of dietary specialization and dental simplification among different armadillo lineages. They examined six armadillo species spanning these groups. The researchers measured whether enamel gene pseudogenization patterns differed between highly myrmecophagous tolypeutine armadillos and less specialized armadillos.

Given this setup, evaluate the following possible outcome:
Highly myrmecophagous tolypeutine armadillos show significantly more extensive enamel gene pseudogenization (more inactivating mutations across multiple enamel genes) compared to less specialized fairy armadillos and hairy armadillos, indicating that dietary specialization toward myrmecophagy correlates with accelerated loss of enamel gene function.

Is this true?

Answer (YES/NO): NO